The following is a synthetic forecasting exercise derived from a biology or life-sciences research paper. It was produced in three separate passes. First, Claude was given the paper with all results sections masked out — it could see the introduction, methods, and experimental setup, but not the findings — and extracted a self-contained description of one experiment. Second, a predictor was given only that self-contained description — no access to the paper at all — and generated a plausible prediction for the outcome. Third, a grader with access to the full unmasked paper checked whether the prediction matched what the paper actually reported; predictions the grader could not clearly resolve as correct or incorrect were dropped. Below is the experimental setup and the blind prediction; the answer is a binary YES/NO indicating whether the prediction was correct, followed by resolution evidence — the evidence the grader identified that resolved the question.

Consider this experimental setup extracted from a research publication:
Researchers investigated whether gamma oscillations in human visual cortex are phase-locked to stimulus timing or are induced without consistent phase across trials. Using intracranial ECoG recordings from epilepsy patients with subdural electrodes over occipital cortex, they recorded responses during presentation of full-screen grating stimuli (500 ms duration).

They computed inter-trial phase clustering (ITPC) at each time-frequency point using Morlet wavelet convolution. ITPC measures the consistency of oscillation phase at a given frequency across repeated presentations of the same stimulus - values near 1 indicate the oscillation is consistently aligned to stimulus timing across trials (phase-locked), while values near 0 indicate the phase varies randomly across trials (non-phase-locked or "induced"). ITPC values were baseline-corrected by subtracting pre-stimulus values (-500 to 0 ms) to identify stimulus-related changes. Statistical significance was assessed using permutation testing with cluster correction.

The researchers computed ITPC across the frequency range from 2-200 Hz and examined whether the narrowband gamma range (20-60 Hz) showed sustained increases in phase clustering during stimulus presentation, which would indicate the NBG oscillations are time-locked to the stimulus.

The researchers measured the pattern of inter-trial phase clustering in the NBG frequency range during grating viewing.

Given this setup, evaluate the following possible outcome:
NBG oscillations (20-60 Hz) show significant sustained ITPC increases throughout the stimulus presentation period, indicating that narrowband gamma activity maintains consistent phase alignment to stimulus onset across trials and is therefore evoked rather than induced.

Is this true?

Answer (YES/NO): NO